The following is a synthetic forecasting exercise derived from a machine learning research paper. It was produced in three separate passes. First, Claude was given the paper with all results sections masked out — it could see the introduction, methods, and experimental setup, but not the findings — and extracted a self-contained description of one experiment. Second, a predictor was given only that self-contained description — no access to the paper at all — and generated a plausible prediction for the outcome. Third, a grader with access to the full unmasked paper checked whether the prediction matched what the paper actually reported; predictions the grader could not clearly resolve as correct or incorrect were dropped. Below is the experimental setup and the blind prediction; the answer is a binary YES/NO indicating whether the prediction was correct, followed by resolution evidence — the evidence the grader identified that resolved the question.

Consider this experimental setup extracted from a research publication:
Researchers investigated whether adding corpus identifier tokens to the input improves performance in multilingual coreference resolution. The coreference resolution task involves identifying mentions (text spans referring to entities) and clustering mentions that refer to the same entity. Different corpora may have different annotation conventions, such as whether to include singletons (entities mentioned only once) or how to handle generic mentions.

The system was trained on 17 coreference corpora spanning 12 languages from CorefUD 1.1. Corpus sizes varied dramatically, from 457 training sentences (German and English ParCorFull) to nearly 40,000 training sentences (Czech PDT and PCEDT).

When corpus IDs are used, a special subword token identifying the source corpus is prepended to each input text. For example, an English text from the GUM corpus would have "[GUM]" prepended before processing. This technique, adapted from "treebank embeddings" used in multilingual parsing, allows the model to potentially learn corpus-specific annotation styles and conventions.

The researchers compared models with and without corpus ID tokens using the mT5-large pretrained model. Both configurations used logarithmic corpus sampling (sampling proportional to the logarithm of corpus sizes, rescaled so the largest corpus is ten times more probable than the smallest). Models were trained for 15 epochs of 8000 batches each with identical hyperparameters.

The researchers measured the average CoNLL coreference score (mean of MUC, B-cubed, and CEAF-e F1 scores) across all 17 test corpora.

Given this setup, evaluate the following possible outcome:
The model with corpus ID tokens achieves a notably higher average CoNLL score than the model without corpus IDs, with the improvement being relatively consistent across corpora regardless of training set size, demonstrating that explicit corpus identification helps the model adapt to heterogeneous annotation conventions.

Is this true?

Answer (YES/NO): NO